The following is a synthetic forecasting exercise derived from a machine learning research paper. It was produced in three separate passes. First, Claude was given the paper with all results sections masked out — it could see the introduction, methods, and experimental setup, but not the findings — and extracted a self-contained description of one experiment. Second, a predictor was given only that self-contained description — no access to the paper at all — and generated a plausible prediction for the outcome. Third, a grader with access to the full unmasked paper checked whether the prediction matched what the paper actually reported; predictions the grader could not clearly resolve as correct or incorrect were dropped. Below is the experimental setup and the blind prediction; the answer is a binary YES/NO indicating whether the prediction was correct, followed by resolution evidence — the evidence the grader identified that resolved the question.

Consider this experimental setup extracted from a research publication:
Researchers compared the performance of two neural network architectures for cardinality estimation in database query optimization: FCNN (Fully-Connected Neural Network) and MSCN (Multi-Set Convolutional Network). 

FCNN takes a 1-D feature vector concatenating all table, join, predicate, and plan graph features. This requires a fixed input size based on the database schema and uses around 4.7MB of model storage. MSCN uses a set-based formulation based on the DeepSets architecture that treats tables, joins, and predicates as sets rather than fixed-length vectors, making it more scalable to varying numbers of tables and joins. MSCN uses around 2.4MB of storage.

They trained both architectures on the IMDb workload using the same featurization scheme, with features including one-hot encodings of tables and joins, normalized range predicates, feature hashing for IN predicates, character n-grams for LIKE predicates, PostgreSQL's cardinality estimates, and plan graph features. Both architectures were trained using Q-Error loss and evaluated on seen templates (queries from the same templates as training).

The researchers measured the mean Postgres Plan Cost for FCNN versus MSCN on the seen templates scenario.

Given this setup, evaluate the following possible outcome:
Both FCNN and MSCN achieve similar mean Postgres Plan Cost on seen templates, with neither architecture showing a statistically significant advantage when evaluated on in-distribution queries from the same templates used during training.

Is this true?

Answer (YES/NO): YES